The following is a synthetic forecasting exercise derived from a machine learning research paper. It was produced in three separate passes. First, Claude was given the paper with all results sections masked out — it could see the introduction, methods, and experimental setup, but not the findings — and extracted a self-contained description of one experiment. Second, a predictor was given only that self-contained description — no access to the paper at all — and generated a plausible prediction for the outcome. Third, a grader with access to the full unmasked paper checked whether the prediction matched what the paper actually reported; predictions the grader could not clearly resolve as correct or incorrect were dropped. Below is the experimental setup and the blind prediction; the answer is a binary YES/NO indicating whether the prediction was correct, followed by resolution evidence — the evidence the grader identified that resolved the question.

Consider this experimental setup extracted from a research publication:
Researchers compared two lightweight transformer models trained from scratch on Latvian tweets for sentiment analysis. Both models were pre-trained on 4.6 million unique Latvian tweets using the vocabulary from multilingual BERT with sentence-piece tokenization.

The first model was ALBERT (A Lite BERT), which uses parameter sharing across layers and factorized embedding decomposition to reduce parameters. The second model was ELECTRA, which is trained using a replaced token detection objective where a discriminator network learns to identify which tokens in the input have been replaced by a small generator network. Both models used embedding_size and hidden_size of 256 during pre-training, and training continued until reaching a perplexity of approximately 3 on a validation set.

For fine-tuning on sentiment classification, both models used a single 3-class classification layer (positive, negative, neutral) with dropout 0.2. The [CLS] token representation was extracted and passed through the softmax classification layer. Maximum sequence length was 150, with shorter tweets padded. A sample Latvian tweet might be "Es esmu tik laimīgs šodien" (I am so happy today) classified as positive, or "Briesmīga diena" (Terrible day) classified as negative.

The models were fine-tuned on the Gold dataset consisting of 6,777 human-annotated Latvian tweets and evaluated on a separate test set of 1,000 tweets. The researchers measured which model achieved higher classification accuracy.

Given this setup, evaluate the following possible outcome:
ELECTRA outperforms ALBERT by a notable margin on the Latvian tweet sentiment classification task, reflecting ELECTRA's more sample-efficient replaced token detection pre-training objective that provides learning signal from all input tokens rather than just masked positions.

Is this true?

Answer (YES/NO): YES